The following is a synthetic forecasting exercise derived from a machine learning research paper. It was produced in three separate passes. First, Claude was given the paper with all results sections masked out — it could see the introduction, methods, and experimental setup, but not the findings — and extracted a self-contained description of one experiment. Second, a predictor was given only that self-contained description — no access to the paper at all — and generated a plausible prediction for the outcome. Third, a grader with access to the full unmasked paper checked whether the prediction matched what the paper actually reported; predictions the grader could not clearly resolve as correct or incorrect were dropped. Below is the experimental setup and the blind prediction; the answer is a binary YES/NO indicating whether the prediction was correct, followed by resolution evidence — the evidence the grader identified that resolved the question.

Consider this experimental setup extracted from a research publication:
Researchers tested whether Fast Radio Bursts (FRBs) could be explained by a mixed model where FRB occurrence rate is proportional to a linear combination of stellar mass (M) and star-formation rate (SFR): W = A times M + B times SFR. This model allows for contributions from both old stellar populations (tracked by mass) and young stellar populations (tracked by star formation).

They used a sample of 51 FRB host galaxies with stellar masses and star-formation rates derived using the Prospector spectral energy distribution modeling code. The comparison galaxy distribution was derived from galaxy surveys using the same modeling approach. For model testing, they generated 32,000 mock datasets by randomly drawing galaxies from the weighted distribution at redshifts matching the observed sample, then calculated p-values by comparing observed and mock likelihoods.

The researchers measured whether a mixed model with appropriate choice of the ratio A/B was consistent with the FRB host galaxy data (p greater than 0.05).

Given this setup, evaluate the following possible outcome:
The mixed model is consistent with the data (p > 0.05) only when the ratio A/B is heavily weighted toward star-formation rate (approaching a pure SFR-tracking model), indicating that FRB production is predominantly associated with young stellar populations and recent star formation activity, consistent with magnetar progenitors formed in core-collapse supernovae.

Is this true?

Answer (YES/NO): NO